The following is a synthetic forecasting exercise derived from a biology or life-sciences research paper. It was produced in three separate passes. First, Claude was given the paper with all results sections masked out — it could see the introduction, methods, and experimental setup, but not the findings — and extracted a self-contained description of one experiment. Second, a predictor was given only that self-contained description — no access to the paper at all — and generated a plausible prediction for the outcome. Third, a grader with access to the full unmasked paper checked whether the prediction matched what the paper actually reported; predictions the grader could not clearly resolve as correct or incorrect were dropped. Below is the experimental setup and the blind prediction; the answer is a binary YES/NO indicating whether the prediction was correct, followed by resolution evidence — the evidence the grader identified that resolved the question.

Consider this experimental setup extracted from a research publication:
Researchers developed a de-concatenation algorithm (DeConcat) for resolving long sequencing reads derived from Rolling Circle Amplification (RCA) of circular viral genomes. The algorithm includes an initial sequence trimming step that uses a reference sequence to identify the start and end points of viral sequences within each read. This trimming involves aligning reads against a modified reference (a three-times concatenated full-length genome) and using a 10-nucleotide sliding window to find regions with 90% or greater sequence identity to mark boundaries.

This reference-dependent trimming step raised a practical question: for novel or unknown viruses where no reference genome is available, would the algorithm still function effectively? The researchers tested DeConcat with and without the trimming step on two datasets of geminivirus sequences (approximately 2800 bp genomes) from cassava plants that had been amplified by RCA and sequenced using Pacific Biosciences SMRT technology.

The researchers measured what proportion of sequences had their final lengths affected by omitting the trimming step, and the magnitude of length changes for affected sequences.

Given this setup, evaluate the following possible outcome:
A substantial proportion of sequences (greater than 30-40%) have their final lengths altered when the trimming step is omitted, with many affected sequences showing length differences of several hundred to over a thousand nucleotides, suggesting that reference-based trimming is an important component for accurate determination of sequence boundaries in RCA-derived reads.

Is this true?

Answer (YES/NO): NO